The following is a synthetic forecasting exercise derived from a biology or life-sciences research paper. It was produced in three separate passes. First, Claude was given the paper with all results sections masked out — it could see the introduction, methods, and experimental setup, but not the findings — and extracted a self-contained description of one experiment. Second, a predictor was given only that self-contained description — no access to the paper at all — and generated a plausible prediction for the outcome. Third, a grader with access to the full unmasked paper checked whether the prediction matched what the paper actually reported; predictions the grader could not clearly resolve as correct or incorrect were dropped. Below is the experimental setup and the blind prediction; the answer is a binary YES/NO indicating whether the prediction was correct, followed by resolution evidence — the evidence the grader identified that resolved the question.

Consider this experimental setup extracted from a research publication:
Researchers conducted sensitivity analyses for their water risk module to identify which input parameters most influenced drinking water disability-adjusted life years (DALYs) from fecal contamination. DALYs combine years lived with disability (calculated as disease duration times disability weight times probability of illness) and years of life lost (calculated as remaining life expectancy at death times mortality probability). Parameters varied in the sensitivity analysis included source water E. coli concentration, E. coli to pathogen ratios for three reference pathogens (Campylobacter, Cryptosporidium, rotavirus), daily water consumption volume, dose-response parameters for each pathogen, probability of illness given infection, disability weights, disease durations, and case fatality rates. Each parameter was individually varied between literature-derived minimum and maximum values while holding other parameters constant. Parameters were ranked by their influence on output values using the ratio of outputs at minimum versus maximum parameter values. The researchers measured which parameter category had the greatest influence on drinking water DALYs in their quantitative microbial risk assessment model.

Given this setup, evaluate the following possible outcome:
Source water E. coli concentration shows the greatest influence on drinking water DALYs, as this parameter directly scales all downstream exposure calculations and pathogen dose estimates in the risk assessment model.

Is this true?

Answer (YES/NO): YES